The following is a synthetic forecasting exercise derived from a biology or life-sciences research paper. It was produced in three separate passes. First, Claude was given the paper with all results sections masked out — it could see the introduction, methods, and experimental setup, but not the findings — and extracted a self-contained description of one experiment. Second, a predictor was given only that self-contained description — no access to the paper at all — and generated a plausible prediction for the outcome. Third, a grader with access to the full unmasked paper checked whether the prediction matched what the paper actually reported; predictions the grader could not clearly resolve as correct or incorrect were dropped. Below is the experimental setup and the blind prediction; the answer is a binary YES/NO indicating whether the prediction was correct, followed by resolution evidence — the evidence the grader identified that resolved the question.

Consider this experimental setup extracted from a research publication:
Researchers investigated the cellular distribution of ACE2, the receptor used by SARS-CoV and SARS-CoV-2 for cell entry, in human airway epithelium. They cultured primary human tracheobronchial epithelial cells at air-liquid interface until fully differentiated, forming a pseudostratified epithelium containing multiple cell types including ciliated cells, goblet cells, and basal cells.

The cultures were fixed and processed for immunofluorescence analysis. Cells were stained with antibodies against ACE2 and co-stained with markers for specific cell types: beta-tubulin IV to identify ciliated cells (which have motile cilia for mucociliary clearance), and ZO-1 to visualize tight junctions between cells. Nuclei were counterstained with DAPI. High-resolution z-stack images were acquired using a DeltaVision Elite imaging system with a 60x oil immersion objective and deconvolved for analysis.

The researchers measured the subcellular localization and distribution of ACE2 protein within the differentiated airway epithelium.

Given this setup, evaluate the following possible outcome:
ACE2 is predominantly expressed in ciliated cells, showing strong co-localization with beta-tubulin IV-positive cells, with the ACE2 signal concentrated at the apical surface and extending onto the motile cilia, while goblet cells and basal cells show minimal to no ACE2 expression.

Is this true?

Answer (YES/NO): NO